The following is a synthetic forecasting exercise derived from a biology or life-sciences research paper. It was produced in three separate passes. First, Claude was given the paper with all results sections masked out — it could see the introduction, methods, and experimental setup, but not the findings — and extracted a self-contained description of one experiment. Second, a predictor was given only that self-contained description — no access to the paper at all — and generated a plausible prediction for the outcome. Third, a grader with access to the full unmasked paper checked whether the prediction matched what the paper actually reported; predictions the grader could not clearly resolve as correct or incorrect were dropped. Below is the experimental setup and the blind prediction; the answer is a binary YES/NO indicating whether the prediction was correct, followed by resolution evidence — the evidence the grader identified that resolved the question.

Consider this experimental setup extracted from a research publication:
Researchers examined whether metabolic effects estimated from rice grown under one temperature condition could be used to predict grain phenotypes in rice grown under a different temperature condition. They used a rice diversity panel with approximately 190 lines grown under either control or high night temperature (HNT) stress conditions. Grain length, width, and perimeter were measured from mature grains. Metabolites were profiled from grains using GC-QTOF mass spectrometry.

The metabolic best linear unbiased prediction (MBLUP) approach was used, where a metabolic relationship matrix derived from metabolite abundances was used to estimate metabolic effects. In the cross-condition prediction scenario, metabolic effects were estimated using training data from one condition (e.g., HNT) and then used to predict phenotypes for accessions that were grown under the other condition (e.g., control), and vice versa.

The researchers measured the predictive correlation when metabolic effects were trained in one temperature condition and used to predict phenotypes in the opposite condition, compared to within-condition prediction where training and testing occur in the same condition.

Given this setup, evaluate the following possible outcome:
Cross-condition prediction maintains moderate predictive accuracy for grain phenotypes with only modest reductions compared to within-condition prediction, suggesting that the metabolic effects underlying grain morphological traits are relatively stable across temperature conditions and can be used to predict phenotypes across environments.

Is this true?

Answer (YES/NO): NO